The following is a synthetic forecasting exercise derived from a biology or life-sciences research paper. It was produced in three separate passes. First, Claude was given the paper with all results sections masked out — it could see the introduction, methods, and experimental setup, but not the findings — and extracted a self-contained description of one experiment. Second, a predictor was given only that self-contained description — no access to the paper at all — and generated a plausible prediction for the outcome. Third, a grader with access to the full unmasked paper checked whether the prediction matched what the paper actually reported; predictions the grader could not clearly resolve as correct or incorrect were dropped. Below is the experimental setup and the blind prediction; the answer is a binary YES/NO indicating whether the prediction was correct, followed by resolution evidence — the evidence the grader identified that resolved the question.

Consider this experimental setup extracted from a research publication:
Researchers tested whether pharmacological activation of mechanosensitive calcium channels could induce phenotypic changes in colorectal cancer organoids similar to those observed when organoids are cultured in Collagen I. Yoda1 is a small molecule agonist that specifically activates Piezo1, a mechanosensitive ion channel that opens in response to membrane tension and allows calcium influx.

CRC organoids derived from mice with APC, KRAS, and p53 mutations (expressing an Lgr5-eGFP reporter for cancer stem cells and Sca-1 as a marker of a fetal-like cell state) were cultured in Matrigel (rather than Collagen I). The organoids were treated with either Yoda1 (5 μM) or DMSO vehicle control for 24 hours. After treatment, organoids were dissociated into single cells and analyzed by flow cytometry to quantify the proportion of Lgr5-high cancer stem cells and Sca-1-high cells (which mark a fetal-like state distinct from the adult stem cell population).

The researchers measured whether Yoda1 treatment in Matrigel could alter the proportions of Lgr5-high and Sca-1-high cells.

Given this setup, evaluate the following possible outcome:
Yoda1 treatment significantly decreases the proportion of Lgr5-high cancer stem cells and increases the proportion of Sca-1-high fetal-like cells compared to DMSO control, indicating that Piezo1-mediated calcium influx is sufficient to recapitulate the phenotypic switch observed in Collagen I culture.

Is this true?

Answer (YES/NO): YES